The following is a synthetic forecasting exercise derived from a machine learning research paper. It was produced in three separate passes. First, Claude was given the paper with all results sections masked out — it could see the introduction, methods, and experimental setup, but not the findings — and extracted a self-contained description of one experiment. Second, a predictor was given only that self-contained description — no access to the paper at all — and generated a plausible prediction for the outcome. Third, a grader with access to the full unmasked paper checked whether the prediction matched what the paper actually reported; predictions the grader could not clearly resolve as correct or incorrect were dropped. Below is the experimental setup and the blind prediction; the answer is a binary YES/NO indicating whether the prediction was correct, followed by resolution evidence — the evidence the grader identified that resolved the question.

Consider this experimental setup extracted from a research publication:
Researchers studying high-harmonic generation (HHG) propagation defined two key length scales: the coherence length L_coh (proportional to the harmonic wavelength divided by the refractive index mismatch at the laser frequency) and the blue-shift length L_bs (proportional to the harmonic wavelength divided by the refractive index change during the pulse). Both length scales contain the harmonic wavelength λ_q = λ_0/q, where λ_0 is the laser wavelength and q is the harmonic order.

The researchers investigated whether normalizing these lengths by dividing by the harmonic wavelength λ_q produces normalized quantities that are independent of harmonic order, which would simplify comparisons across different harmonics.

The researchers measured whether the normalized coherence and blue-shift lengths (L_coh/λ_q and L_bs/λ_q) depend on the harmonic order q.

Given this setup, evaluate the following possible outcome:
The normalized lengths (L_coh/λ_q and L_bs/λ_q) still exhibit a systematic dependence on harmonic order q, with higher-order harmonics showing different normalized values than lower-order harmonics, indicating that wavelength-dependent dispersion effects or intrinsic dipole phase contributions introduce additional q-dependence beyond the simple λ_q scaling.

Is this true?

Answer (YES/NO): NO